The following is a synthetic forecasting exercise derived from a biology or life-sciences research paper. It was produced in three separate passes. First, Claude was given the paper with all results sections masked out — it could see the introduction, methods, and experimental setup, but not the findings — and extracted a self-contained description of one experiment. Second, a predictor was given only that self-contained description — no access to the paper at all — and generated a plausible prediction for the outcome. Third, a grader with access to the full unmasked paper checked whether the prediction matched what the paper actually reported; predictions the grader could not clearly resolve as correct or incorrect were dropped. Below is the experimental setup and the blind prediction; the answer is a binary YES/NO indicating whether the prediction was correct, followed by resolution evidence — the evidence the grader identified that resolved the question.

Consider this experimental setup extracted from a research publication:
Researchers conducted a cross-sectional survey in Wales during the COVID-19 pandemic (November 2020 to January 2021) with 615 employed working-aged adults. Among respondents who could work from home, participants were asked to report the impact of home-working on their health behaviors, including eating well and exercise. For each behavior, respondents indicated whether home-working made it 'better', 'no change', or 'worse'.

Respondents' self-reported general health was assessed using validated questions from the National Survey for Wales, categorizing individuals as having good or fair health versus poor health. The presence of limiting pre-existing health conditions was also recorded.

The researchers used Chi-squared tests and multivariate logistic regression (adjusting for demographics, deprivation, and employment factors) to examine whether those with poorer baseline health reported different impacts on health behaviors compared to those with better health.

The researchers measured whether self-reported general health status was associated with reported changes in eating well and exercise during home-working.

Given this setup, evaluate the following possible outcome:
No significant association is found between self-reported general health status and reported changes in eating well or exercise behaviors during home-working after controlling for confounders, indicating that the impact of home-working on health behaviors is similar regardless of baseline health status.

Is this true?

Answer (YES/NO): NO